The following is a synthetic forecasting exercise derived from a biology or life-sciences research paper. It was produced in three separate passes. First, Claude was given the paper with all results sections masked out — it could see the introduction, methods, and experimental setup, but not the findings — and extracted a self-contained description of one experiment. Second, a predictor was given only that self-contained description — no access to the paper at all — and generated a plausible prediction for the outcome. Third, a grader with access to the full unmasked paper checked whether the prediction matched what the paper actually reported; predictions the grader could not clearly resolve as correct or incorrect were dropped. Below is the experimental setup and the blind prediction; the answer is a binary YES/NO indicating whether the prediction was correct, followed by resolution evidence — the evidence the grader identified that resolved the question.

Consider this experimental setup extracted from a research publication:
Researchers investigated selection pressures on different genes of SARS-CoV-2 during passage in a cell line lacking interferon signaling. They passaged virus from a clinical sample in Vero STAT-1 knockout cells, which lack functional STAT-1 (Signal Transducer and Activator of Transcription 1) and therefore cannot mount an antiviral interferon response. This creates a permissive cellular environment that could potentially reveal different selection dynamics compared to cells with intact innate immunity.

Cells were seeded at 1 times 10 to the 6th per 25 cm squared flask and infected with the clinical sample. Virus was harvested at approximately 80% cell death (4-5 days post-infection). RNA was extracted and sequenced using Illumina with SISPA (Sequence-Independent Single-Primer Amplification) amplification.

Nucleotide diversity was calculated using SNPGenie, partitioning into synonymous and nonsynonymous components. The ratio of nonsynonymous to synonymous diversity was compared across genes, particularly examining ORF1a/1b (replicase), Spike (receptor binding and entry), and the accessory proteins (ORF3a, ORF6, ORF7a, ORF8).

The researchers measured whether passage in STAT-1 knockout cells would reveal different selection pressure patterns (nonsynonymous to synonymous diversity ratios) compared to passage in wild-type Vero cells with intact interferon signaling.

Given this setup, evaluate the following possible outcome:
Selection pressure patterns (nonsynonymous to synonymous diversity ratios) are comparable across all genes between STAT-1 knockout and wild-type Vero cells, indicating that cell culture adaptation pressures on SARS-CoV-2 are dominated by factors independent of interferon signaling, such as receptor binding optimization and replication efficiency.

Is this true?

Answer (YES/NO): NO